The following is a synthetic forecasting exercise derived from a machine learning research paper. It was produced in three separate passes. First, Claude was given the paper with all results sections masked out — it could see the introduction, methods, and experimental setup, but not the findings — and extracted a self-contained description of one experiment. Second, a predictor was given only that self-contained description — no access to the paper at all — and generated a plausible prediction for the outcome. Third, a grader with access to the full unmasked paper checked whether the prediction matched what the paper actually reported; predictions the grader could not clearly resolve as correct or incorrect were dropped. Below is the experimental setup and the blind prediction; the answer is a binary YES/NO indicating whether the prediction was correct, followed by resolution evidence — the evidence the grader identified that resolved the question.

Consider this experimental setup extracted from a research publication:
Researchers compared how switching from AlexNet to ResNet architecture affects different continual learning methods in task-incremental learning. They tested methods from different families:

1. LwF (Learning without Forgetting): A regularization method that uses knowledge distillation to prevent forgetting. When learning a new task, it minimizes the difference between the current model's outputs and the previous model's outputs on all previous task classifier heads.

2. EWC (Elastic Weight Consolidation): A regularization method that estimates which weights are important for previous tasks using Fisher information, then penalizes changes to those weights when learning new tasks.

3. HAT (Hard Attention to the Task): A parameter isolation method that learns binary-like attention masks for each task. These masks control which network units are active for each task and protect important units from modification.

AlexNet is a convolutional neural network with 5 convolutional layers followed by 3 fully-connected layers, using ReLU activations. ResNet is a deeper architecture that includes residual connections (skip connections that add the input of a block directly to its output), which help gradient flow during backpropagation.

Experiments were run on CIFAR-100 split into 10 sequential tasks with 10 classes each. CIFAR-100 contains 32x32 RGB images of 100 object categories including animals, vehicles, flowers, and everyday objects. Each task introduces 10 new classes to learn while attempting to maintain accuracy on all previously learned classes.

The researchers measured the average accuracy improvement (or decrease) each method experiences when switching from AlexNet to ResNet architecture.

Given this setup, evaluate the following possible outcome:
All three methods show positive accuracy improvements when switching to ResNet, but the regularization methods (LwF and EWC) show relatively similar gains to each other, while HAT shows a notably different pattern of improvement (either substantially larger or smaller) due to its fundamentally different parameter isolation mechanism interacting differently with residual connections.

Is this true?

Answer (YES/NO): NO